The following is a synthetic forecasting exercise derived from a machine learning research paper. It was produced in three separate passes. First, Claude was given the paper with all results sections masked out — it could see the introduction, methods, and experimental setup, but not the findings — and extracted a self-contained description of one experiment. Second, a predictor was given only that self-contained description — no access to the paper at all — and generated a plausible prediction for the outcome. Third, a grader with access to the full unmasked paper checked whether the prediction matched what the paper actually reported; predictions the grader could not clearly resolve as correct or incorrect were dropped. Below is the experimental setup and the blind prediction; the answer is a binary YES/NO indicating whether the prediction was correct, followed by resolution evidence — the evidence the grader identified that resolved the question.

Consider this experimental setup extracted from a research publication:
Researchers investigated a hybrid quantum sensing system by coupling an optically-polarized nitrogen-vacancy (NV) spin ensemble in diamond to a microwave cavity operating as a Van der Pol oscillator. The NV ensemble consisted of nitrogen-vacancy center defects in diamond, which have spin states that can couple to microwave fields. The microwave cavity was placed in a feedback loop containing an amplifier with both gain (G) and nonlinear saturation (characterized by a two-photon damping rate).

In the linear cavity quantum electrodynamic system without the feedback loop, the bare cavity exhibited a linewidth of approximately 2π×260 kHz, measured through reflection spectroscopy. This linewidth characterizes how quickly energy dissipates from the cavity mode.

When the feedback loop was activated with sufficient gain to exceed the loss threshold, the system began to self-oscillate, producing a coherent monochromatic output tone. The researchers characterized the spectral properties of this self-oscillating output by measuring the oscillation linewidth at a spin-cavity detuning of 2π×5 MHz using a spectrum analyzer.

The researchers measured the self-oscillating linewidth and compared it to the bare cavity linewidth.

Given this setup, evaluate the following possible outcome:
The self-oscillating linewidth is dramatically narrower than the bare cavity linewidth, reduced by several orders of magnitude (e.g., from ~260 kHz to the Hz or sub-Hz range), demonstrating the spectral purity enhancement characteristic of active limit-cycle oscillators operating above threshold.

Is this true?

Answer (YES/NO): YES